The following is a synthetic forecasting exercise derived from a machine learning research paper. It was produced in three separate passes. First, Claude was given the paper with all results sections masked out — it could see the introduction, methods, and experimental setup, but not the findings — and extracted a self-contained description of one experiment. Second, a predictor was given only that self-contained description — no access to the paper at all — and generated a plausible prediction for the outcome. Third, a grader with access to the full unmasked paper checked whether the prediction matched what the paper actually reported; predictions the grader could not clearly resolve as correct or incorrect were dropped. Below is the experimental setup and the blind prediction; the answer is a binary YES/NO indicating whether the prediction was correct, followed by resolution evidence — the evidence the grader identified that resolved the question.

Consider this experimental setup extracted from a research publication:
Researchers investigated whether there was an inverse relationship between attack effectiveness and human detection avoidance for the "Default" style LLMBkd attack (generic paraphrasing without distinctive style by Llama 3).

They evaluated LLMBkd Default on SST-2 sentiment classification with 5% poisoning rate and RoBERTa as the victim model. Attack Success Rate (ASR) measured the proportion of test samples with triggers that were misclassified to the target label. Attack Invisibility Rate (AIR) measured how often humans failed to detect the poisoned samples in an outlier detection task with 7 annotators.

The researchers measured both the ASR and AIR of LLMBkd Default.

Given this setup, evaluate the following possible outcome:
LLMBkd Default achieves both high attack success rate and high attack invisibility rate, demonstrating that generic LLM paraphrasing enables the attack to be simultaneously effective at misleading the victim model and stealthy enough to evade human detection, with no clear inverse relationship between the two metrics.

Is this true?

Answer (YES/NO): NO